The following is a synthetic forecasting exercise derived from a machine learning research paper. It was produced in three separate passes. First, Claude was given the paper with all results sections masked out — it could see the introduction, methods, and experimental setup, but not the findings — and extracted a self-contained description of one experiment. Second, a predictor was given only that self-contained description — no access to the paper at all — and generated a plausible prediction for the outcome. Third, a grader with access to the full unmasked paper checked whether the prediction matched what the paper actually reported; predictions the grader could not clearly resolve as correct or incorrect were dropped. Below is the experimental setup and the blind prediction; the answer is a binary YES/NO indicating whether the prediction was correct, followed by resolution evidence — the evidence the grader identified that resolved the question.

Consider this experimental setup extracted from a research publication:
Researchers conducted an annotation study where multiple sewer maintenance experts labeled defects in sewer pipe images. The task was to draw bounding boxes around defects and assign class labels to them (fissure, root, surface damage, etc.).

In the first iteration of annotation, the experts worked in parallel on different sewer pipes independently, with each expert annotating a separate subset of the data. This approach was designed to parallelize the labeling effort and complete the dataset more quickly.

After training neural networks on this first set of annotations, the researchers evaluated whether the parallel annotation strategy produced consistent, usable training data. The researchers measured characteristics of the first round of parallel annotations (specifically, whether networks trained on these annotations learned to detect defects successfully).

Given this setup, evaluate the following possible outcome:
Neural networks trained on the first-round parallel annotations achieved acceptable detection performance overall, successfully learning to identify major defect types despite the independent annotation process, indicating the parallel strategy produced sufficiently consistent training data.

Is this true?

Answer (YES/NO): NO